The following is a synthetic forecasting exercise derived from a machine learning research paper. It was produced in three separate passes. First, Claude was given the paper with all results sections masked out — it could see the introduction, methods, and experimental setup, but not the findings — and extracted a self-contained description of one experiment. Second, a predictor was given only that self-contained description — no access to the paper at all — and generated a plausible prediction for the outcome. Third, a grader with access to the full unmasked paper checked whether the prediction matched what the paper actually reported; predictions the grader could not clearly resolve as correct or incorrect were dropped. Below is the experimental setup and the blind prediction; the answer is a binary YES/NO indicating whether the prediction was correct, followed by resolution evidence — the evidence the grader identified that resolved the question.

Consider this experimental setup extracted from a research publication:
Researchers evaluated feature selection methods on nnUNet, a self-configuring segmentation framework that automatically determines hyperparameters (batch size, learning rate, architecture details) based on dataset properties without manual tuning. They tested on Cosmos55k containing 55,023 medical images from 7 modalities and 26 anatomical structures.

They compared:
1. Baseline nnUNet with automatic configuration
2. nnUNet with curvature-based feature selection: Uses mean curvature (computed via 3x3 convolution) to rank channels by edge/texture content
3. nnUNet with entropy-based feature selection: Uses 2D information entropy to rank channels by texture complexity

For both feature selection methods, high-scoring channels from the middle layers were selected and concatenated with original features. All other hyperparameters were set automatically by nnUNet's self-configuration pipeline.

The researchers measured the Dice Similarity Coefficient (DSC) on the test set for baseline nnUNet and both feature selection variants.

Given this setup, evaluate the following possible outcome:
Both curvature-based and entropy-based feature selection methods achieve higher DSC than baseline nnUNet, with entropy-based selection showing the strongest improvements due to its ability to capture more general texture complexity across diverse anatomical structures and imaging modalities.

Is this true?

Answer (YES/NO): NO